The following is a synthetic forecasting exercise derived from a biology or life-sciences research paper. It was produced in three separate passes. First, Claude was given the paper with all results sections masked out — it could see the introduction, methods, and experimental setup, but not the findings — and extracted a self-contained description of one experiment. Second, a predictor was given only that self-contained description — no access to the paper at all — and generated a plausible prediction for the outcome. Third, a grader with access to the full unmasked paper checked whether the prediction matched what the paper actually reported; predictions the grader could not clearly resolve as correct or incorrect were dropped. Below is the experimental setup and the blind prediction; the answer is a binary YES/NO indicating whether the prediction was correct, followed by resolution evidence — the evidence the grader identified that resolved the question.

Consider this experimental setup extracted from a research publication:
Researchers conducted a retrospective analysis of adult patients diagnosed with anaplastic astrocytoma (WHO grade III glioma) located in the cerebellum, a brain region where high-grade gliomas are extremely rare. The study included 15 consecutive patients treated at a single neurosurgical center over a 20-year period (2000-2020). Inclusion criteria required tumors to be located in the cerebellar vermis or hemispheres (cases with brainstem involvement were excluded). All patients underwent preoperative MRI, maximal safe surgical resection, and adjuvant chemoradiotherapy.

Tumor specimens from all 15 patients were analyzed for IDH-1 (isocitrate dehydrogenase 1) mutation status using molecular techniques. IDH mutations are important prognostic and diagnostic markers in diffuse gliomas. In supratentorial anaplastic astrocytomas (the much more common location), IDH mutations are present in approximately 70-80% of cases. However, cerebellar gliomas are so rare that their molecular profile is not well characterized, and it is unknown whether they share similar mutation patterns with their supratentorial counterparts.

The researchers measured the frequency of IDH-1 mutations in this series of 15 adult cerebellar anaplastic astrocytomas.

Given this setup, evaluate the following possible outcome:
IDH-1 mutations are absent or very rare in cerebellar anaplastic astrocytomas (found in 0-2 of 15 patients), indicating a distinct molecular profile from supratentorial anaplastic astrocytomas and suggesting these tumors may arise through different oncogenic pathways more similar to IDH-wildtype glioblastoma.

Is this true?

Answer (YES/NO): NO